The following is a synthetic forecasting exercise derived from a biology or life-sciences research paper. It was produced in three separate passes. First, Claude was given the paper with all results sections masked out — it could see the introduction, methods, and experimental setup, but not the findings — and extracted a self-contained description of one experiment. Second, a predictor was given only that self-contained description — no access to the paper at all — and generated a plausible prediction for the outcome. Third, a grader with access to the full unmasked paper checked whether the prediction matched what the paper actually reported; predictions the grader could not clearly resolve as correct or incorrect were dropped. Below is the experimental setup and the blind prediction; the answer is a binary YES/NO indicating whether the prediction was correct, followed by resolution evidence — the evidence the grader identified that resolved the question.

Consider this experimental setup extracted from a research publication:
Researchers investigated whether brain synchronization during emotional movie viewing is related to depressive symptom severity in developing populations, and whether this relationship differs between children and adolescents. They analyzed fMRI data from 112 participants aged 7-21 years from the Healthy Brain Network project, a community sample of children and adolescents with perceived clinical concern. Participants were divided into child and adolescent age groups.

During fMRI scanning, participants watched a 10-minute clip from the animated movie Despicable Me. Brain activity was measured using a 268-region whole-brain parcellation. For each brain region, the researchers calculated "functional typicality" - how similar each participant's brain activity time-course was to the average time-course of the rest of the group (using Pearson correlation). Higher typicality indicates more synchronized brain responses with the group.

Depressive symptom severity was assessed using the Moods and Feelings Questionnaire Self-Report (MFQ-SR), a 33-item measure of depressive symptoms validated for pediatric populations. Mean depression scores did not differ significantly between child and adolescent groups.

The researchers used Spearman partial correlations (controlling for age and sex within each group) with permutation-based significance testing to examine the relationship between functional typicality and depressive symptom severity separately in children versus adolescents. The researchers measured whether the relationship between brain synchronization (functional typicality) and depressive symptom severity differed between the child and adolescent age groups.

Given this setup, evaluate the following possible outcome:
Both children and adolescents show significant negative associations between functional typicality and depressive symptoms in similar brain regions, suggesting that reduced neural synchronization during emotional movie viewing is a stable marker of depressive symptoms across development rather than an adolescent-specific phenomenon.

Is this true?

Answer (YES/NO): NO